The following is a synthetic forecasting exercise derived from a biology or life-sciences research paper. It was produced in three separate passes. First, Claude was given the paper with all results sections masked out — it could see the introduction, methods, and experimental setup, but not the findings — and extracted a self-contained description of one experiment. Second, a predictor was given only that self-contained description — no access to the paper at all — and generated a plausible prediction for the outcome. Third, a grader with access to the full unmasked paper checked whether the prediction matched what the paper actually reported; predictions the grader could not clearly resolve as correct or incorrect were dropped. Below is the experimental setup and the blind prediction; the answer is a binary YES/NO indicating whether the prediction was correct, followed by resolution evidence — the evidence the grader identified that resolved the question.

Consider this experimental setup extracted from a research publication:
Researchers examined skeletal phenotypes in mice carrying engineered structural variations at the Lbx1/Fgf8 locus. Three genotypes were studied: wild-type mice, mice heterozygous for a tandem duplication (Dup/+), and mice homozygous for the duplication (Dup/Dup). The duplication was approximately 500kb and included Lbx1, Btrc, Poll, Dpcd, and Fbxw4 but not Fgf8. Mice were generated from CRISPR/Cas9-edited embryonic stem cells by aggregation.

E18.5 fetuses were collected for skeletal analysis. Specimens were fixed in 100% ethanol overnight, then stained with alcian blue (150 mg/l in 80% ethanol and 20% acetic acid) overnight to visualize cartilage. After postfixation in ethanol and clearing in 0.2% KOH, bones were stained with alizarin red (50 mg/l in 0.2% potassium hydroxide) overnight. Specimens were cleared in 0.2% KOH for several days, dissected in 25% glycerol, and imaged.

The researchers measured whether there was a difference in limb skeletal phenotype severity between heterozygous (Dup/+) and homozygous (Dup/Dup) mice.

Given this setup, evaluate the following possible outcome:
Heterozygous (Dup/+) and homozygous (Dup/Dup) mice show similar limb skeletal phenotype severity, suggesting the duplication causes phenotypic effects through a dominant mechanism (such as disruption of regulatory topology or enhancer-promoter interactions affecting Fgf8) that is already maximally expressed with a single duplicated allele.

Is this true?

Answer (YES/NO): NO